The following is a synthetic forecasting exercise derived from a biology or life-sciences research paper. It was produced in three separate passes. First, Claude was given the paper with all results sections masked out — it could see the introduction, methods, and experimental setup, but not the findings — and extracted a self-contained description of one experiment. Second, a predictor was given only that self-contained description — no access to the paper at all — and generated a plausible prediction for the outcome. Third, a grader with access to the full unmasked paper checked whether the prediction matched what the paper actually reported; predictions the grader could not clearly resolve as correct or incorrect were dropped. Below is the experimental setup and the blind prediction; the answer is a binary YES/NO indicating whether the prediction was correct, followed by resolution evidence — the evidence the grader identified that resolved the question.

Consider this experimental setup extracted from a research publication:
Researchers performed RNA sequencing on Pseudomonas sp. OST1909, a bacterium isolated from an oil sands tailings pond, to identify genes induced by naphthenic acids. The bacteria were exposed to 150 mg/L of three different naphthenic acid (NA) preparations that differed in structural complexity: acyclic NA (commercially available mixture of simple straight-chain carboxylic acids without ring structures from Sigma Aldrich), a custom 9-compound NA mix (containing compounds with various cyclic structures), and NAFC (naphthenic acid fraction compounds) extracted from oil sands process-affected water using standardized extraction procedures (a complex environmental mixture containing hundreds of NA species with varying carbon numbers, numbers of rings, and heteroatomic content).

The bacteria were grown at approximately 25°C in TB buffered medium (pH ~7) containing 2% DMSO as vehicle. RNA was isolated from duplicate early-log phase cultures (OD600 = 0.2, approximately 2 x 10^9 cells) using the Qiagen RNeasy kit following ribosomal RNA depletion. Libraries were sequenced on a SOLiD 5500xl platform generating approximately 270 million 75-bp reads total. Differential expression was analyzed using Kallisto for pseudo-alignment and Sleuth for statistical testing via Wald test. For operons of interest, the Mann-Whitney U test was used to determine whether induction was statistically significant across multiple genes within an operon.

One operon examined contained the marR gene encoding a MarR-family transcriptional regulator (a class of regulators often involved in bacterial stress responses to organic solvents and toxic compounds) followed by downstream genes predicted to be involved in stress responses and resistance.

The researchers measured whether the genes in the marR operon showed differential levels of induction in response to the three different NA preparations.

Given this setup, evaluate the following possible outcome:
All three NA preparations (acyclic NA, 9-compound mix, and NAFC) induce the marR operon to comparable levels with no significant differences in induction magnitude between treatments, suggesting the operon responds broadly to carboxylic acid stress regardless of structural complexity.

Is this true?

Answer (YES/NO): NO